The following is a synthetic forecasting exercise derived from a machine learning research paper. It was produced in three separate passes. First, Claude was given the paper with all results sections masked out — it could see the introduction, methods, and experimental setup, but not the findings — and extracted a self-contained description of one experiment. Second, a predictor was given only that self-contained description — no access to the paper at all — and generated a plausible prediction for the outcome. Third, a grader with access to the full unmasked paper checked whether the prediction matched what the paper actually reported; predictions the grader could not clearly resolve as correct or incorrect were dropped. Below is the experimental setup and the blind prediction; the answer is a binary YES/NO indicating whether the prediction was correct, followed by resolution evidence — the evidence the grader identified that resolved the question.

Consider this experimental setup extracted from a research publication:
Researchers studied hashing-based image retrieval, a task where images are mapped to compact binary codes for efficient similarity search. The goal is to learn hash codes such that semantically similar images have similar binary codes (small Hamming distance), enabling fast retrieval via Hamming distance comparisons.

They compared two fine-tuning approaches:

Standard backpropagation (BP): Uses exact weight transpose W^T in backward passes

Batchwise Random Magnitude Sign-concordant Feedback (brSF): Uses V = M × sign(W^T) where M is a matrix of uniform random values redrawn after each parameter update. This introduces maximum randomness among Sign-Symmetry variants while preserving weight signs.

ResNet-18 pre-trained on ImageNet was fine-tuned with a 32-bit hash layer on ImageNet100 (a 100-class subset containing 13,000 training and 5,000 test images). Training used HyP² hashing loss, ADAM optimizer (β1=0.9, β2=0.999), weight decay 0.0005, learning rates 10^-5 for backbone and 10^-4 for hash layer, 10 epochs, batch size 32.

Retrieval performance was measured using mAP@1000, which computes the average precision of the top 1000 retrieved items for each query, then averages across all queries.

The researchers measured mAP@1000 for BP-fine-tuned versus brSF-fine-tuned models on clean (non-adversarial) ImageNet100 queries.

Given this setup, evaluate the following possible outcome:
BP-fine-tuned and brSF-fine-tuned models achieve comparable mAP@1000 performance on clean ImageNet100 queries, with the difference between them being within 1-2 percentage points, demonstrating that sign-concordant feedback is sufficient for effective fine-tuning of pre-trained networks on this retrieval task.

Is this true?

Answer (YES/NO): YES